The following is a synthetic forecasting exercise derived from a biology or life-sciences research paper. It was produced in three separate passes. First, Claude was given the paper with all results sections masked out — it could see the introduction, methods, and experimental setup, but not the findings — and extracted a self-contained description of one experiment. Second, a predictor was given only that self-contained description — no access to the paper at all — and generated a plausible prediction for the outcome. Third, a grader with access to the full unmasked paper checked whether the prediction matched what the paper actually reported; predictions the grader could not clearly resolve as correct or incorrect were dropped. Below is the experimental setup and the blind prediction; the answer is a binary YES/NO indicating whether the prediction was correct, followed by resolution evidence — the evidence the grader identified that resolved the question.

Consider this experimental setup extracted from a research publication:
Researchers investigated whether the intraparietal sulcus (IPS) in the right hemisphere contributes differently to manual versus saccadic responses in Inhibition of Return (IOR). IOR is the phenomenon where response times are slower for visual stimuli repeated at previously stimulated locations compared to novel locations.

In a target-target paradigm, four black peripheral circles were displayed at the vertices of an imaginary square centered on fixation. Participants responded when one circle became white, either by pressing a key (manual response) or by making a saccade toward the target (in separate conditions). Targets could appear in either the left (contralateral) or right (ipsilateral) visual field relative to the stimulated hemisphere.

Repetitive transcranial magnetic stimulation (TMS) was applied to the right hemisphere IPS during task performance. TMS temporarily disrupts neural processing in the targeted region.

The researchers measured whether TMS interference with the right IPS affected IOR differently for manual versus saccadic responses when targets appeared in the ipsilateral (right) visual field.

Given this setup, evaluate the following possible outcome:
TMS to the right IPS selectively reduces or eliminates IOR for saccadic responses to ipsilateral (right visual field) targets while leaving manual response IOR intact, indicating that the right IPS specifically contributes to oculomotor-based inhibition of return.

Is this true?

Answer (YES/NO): NO